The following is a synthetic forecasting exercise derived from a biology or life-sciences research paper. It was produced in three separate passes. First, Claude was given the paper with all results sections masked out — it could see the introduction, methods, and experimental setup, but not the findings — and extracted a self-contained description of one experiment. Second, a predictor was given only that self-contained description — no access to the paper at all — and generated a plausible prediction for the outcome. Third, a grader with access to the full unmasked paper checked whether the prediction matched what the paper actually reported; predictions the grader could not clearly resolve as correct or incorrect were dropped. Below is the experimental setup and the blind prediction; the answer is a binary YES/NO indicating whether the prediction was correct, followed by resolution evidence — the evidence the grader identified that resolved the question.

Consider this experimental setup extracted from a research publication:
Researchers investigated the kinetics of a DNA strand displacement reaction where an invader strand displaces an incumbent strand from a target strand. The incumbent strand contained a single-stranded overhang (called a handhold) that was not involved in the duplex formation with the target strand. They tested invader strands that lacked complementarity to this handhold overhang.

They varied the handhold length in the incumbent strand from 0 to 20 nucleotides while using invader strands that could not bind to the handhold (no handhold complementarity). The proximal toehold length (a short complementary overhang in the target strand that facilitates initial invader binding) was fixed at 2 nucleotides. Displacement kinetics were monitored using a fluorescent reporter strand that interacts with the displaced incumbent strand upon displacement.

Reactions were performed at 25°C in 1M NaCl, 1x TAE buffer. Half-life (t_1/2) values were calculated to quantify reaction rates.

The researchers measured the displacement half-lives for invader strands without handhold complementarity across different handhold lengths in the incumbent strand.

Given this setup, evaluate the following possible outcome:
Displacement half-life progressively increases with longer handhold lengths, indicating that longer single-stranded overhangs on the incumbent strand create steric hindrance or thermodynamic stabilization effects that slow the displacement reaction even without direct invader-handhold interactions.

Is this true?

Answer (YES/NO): NO